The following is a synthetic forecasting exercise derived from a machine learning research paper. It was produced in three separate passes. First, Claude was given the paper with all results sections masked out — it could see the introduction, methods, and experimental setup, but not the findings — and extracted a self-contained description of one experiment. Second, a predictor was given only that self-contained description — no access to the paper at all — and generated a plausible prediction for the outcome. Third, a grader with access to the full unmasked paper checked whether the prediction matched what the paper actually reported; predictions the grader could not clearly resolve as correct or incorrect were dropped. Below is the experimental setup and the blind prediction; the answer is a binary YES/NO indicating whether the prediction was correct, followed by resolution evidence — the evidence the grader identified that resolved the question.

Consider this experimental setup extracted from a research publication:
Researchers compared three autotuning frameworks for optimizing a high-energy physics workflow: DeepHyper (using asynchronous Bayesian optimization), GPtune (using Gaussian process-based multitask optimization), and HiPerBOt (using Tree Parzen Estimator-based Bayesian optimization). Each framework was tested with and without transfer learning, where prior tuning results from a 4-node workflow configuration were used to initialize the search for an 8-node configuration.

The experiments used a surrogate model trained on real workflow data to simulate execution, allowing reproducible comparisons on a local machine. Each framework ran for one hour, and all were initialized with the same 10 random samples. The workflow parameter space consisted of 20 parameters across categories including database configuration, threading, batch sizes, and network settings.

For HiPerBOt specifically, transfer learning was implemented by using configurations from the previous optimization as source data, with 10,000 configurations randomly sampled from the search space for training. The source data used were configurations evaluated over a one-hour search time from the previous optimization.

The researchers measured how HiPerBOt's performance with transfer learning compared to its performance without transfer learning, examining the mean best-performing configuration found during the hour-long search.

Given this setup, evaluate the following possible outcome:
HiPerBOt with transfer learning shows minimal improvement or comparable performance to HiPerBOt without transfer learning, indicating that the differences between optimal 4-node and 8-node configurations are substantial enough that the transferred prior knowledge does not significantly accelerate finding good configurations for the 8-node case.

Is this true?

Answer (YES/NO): NO